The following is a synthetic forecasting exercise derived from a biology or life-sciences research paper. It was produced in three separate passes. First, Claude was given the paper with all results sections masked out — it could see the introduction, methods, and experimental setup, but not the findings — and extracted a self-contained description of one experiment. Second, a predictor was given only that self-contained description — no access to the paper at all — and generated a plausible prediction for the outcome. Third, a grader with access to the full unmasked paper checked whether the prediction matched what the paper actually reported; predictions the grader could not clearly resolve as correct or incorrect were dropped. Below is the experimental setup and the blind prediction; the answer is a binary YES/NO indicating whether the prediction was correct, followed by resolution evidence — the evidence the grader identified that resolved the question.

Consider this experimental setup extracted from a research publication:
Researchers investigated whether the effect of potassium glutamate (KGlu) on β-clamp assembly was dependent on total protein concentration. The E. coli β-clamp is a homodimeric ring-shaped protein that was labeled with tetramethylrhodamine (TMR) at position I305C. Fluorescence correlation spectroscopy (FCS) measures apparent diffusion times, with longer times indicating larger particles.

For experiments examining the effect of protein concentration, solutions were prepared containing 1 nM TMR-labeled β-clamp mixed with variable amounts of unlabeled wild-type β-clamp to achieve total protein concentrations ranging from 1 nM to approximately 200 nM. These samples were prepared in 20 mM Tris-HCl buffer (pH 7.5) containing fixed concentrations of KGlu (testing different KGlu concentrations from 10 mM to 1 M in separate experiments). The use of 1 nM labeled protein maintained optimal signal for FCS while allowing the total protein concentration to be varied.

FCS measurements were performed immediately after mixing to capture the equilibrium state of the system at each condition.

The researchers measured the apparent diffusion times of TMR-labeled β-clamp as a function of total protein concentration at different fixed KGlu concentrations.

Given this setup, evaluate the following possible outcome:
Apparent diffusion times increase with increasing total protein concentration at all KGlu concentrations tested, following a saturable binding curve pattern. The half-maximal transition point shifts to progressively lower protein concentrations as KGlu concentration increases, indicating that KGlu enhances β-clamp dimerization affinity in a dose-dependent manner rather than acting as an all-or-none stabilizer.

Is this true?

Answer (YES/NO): NO